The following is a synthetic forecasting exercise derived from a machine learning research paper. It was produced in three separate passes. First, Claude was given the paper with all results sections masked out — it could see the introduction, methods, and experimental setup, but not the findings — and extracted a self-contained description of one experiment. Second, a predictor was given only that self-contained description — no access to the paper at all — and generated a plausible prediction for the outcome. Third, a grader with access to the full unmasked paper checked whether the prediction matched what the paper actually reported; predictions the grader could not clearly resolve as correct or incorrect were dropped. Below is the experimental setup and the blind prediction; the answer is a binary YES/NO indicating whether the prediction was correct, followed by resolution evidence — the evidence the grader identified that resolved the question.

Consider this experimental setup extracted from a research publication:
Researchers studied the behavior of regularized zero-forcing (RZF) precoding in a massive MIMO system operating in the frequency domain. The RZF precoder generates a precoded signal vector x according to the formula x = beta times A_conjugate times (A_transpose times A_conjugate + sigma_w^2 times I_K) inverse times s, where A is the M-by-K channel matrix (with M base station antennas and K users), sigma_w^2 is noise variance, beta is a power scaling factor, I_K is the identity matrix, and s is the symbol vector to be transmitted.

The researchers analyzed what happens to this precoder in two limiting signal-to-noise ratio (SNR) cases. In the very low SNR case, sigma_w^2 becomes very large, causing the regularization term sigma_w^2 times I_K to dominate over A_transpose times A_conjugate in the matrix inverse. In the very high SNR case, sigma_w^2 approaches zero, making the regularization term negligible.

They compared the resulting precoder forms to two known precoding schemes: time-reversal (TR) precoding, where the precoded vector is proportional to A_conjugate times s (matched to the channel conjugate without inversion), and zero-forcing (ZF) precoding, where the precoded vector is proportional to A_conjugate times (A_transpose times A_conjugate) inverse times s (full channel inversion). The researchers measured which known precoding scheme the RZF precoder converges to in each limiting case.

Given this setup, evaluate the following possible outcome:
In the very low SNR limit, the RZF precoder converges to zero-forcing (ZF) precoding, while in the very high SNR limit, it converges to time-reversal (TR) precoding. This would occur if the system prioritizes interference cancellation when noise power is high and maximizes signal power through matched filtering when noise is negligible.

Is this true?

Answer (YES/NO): NO